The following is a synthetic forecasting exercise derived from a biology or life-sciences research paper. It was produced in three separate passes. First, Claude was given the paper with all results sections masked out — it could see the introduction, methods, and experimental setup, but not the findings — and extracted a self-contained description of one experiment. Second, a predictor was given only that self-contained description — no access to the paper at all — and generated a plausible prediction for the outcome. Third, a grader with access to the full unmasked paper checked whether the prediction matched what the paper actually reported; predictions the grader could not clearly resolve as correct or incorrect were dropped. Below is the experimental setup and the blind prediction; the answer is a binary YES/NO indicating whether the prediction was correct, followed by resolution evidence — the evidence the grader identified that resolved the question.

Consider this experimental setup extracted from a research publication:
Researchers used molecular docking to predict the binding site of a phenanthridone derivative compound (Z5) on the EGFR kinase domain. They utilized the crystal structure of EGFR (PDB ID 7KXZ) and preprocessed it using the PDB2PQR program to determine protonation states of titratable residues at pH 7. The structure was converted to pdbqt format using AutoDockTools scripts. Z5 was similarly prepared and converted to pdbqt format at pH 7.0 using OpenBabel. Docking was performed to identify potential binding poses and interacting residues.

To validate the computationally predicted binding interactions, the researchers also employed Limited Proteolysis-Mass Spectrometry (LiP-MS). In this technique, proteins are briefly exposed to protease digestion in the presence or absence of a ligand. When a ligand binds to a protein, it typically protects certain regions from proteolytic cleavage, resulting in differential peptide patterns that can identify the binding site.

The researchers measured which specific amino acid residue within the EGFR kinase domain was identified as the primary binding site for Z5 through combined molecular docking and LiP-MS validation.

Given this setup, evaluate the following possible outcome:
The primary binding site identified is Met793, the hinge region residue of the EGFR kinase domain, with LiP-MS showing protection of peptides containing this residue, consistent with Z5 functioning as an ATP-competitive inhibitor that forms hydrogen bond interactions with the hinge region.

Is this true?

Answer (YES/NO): NO